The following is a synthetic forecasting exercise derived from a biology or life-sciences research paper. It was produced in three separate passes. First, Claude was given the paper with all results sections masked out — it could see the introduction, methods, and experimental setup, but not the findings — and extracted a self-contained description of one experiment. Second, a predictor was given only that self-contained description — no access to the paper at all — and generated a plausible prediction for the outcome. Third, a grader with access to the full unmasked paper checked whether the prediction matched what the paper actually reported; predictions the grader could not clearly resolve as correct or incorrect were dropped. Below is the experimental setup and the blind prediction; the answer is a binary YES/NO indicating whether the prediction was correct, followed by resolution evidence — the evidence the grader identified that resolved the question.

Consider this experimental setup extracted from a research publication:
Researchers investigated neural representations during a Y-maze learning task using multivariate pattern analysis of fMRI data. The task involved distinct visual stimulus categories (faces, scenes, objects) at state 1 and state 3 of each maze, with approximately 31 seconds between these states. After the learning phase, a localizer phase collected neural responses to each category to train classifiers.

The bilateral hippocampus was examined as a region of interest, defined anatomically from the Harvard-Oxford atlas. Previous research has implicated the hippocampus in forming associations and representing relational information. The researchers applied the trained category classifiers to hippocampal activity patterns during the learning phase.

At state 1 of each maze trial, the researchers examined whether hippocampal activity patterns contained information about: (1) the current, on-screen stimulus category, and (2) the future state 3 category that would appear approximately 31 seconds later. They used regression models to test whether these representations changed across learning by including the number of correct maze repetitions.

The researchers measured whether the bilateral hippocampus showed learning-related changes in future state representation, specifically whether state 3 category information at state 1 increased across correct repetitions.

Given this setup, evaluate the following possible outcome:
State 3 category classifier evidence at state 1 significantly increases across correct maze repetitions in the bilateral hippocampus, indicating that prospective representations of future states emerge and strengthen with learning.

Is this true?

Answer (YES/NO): NO